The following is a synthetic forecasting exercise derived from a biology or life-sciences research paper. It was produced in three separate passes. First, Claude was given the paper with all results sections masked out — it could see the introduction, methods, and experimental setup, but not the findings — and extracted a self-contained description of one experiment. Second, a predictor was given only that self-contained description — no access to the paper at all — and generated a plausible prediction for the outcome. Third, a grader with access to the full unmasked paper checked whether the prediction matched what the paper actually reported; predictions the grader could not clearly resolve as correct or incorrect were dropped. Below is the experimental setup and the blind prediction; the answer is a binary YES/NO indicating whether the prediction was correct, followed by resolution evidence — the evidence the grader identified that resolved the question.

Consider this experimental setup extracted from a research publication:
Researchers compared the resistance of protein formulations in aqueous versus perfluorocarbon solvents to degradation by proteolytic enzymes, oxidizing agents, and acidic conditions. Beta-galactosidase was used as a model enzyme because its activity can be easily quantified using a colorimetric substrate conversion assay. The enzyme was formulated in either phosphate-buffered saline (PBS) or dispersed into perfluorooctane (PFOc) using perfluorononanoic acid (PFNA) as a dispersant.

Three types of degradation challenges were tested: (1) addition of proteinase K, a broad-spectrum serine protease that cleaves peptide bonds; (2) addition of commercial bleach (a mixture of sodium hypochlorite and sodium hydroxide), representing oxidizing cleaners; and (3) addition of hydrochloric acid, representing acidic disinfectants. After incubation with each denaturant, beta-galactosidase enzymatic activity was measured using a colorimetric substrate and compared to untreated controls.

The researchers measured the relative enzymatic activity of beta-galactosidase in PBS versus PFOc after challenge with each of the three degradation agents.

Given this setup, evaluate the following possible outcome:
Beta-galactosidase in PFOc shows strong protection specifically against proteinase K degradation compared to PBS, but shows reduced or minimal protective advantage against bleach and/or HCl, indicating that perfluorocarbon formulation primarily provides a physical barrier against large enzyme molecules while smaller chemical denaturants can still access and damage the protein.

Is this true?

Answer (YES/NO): YES